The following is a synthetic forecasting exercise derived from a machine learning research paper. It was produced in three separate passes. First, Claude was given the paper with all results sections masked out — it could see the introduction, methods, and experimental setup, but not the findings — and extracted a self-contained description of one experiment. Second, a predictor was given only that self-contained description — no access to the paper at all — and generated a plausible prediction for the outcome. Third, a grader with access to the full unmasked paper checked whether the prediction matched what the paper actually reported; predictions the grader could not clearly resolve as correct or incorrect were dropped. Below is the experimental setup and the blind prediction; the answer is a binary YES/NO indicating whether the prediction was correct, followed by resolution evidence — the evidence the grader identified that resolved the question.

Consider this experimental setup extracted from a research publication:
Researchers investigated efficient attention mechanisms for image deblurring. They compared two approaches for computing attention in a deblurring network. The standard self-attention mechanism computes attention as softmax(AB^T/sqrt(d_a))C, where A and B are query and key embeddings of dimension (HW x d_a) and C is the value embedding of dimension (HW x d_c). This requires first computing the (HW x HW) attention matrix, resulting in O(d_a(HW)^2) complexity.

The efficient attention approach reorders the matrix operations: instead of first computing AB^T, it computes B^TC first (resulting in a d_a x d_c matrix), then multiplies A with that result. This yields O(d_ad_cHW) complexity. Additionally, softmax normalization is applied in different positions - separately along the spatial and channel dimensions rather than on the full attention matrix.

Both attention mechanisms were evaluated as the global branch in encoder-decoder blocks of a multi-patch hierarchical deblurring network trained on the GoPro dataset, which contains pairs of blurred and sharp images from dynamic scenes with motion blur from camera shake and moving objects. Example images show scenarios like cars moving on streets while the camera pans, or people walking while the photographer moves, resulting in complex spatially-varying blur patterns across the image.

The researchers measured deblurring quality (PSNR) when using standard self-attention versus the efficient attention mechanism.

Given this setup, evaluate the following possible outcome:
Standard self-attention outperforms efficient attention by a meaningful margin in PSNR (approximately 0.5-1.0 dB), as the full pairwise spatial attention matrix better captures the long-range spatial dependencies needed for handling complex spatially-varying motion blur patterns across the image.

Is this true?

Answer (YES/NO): NO